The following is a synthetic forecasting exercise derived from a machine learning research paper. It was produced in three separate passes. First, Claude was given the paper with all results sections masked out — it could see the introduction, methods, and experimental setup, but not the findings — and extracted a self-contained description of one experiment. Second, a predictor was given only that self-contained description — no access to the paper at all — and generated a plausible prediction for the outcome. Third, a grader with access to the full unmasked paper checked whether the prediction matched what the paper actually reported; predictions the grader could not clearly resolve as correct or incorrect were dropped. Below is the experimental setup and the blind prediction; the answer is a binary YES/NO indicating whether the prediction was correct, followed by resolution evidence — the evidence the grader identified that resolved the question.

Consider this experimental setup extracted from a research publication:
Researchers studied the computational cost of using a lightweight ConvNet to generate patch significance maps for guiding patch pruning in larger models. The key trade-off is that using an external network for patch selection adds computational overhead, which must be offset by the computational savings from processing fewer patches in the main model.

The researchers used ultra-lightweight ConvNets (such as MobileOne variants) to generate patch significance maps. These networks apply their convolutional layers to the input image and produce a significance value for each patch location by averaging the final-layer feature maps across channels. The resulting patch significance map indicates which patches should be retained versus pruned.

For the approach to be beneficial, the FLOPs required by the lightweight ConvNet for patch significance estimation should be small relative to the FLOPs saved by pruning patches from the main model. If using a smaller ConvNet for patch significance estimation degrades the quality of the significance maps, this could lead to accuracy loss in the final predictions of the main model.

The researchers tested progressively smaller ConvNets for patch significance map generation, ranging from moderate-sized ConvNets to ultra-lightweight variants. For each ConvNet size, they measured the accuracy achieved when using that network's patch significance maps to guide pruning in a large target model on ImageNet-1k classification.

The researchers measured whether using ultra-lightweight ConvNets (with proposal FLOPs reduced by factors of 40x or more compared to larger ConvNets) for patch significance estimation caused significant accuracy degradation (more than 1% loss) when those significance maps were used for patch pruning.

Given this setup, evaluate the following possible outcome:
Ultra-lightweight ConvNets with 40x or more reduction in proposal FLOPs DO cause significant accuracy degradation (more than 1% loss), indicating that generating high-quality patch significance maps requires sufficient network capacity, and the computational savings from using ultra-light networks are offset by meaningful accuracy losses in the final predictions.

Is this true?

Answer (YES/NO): NO